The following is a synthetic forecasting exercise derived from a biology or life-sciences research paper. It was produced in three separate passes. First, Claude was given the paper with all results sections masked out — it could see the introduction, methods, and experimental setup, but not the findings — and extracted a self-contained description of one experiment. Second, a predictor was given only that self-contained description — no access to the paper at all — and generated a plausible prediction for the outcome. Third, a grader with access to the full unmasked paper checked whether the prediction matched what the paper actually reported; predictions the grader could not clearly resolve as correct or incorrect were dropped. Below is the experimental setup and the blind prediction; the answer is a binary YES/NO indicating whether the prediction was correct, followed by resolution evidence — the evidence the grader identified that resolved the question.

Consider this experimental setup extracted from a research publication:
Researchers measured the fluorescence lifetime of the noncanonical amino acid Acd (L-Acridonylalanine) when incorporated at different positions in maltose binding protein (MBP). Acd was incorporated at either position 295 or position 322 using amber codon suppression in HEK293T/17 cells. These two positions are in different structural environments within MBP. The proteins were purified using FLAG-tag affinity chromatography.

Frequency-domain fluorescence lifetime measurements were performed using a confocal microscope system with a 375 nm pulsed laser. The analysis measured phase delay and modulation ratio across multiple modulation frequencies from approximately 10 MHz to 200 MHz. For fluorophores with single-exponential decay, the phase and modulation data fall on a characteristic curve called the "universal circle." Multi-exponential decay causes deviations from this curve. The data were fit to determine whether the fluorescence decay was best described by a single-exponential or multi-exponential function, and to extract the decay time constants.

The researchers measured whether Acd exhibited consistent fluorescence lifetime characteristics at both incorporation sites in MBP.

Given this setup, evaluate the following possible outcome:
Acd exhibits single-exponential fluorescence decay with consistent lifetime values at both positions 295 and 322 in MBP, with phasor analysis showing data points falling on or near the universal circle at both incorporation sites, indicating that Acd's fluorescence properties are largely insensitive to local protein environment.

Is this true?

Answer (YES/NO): NO